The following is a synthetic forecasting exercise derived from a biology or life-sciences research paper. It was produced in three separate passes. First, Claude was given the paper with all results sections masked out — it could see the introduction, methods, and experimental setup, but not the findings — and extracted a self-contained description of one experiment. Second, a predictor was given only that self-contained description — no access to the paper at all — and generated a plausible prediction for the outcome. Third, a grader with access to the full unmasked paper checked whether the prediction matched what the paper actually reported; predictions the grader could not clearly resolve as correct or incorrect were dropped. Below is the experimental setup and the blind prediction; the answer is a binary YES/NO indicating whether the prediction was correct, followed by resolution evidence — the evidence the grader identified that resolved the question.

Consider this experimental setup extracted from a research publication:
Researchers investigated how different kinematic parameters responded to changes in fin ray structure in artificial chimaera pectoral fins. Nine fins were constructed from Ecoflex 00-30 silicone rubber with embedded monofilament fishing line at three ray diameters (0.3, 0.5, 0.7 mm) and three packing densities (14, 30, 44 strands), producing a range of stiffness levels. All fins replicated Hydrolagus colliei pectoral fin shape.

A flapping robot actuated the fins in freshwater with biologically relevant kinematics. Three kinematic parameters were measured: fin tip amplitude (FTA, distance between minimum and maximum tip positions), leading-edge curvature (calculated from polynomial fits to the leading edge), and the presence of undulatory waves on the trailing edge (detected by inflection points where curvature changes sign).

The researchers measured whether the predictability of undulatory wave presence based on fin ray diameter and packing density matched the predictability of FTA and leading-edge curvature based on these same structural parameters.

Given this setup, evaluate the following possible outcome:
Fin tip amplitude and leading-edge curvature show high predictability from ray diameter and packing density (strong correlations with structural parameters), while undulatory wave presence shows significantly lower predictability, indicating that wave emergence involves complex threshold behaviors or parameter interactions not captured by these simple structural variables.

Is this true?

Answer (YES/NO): YES